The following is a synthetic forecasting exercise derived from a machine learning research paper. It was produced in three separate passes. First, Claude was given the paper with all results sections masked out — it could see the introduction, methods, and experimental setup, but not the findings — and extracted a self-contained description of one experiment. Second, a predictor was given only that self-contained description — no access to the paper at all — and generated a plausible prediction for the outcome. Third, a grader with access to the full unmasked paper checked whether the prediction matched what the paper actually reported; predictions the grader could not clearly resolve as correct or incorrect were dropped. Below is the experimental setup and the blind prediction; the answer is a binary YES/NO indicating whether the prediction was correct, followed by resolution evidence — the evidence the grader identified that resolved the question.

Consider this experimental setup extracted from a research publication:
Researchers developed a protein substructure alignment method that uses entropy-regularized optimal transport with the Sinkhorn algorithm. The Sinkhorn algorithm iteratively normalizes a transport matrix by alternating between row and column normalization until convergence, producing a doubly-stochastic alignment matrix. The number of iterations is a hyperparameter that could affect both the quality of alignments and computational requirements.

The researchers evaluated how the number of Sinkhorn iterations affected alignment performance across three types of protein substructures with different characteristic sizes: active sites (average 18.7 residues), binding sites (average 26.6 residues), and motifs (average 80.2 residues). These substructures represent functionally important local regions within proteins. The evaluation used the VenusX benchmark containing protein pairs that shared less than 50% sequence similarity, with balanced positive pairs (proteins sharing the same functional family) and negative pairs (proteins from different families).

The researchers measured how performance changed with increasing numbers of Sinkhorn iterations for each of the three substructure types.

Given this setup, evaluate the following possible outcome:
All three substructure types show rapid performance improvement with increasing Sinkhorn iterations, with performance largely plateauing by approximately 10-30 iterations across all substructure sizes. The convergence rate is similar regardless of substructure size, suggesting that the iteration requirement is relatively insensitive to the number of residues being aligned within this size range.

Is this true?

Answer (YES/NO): NO